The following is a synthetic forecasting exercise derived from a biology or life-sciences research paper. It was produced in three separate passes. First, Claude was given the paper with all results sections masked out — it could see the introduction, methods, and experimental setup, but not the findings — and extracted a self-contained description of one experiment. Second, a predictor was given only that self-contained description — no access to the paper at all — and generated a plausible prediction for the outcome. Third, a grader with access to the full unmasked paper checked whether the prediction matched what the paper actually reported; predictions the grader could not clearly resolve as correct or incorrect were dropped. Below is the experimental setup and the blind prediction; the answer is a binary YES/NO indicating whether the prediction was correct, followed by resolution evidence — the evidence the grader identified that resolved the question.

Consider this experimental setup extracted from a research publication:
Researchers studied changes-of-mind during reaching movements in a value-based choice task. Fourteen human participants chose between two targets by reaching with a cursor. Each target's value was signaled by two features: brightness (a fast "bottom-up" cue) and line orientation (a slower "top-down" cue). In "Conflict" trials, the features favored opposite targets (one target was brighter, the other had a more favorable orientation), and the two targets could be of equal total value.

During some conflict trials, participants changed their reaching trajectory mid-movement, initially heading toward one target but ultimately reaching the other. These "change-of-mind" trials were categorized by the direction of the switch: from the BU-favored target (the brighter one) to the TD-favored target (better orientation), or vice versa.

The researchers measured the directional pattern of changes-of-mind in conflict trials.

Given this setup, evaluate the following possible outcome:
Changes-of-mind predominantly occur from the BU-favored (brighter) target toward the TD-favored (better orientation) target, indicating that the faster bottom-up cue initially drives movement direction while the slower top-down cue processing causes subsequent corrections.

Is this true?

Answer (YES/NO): YES